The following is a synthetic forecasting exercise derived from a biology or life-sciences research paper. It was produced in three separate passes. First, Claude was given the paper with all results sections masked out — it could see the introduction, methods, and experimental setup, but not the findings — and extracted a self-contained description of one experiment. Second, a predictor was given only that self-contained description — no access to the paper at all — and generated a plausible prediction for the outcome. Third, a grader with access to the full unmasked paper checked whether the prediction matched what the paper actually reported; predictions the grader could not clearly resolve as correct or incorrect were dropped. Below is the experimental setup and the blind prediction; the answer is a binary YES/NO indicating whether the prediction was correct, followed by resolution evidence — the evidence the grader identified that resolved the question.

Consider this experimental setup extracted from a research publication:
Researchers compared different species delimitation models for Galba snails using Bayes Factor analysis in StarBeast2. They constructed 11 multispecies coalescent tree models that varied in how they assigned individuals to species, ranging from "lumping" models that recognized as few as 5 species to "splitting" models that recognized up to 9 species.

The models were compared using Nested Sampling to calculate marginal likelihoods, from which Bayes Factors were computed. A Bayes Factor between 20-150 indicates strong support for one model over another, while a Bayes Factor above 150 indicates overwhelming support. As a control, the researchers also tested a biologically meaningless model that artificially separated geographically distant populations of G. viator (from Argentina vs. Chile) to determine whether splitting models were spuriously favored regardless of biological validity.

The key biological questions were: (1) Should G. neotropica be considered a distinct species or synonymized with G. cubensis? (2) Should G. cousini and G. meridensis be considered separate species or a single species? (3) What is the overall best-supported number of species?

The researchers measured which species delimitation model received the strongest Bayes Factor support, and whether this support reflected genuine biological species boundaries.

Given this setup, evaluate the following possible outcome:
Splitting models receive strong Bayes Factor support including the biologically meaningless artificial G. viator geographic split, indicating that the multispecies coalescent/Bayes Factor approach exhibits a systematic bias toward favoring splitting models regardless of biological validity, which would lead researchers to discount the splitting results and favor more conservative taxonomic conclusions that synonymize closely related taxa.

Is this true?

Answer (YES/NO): NO